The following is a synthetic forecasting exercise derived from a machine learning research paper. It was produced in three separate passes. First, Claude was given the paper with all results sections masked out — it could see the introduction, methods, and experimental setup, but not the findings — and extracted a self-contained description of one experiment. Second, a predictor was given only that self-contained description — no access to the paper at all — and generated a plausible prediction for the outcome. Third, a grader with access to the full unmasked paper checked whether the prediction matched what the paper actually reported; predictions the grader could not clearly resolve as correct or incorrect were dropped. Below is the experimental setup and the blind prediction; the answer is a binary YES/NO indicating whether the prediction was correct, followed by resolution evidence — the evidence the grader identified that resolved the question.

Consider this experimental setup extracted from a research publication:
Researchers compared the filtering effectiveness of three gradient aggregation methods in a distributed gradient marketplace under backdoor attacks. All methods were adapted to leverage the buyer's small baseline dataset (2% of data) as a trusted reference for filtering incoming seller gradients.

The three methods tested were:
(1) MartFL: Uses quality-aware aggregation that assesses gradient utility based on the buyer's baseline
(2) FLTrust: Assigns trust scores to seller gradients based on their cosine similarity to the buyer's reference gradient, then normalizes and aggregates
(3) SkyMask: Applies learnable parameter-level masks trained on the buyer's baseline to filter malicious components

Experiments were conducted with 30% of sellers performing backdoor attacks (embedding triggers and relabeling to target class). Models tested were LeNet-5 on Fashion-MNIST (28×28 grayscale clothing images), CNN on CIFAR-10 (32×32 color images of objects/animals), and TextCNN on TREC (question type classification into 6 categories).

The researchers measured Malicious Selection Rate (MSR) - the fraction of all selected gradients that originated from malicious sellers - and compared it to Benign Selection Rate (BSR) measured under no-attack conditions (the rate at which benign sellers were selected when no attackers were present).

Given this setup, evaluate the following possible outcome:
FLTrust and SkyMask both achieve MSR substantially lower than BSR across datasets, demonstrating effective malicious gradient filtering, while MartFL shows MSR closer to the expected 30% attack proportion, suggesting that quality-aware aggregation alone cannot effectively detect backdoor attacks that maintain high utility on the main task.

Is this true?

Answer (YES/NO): NO